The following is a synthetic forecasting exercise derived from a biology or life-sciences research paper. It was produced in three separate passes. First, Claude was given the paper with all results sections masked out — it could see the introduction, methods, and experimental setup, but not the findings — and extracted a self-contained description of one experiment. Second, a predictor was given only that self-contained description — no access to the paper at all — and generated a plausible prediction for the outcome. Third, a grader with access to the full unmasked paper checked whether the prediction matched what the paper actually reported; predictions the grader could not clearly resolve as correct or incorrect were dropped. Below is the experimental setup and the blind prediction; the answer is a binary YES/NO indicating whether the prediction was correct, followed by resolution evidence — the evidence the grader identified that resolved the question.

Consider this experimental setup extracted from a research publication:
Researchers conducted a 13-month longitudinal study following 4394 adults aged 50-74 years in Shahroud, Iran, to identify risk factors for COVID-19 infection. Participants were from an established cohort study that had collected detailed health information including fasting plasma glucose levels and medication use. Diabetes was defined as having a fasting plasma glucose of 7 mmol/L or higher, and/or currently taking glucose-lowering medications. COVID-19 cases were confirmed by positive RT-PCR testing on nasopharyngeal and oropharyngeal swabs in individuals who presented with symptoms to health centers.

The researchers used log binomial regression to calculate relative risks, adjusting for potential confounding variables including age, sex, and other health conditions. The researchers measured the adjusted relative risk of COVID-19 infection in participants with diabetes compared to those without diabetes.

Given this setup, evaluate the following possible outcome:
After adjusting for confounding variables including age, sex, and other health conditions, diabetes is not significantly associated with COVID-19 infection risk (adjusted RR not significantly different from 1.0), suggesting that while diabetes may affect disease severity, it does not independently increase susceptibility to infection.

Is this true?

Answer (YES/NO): NO